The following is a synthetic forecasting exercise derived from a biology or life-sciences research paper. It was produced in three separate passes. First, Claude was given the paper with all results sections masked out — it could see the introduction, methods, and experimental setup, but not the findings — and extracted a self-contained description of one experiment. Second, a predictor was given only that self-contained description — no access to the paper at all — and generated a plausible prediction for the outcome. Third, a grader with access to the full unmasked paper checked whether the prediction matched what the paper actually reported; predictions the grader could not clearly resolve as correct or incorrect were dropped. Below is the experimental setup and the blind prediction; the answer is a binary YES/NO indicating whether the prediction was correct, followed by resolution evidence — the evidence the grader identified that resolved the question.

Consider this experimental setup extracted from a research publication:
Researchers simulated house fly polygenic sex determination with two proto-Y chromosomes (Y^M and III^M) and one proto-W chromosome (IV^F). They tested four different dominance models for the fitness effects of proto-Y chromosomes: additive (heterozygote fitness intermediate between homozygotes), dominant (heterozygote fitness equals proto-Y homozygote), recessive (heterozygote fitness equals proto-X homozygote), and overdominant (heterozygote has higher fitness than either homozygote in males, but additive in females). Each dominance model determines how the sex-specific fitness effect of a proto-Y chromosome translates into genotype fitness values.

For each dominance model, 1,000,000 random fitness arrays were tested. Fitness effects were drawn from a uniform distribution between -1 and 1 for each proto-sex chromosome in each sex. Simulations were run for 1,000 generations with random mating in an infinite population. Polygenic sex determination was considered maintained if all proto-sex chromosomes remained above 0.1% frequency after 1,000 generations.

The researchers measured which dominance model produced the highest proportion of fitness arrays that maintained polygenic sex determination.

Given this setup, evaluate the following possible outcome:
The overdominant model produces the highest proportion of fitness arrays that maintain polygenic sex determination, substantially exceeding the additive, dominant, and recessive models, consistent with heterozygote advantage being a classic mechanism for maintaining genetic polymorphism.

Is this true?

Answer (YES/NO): YES